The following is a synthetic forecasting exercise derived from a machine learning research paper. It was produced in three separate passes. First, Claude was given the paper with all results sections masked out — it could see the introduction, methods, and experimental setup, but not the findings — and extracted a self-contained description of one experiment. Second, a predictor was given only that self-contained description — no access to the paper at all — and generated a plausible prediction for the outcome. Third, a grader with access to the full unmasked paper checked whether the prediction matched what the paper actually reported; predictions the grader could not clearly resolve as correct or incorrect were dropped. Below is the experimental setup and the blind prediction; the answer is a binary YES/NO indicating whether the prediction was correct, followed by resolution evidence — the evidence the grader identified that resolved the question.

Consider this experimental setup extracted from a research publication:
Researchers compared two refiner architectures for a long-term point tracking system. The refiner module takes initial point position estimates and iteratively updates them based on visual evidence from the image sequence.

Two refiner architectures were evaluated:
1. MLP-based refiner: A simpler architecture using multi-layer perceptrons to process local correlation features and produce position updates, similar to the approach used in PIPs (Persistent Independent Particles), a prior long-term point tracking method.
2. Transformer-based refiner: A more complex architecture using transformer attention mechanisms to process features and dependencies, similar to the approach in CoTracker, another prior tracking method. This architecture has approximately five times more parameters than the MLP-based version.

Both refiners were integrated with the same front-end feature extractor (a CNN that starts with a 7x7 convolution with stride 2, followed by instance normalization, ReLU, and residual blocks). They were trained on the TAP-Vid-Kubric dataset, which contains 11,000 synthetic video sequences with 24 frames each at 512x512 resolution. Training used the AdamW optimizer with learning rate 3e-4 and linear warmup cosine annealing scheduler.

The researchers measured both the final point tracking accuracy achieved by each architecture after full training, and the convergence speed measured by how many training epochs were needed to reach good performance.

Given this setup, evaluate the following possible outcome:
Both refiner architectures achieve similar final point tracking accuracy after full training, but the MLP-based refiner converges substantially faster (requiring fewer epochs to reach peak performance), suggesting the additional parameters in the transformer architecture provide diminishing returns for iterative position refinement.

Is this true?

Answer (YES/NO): NO